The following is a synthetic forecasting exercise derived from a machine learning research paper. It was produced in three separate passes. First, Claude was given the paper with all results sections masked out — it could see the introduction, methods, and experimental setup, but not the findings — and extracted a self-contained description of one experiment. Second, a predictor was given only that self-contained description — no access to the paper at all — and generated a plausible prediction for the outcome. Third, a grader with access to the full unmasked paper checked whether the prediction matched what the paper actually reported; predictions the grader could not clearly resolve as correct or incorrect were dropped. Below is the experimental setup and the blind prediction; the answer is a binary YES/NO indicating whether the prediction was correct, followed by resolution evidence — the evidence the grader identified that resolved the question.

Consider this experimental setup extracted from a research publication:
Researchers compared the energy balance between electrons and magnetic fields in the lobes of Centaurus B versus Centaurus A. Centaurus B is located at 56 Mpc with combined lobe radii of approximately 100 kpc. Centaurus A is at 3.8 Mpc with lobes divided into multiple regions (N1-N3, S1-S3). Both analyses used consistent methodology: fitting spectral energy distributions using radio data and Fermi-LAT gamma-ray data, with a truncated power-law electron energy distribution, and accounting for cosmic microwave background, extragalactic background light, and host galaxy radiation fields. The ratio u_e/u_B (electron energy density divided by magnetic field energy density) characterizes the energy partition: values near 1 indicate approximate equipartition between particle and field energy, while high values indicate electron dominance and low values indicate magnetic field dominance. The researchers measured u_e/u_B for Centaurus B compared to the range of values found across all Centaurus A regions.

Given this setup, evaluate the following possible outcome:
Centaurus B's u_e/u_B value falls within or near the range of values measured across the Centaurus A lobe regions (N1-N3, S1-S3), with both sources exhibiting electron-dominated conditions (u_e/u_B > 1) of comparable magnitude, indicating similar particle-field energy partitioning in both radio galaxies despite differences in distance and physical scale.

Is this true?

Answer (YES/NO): NO